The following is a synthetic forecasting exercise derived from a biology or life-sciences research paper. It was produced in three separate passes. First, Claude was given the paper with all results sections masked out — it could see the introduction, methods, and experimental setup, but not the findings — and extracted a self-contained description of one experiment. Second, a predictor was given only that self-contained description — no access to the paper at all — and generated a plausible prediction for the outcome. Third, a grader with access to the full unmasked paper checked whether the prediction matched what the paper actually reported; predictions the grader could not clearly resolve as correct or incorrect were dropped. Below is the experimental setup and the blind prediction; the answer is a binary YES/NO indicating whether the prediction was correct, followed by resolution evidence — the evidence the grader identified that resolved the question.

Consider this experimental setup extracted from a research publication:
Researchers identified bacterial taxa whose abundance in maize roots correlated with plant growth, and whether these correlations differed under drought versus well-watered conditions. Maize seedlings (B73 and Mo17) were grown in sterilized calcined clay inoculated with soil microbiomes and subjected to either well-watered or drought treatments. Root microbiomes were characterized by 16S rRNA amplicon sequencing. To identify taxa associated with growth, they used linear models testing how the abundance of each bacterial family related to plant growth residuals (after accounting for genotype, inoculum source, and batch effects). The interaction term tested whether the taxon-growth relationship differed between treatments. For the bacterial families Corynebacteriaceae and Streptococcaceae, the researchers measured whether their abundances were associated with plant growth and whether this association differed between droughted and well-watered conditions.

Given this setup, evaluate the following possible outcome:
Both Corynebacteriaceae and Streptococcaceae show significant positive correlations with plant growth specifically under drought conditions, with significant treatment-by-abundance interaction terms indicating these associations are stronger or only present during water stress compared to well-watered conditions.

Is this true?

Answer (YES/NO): NO